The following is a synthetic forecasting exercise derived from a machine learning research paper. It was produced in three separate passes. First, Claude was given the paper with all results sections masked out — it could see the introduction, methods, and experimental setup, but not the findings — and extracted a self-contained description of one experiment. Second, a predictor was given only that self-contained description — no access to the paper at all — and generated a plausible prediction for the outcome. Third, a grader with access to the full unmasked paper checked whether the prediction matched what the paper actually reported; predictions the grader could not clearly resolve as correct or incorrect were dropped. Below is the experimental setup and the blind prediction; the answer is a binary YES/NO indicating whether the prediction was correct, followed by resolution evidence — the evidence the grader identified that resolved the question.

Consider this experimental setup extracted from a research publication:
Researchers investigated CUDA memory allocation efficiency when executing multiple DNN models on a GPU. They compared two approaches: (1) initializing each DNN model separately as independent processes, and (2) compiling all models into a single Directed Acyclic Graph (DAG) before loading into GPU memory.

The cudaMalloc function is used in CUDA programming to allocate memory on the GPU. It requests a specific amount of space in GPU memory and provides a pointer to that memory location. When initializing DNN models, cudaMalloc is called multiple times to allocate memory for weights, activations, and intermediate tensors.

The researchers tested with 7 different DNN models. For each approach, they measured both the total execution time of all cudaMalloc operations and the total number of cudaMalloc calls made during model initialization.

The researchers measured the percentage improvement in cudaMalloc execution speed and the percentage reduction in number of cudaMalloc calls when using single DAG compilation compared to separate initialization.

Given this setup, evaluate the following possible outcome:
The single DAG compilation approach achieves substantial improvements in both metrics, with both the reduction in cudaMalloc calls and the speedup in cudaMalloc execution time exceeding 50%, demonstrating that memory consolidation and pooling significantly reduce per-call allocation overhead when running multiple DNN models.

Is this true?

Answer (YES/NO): NO